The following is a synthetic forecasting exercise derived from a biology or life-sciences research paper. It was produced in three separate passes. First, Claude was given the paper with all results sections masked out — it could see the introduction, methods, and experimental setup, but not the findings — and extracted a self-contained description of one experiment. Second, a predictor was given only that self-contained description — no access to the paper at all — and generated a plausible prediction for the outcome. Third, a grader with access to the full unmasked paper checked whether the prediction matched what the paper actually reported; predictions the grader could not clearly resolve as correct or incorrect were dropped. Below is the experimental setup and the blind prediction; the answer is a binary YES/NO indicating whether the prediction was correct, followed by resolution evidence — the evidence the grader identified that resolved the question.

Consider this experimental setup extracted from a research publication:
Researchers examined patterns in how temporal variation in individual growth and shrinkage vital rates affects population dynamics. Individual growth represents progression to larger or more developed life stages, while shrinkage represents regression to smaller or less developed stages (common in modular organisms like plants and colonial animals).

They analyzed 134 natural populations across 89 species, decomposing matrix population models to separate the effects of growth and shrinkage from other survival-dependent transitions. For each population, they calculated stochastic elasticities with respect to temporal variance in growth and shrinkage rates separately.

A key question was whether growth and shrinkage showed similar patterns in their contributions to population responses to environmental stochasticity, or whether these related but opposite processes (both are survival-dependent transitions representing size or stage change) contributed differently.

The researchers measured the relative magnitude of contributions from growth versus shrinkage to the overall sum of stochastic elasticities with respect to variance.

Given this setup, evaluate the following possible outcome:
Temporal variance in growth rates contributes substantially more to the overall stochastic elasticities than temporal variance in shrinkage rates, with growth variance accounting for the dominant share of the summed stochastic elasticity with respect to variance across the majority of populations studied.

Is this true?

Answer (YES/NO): NO